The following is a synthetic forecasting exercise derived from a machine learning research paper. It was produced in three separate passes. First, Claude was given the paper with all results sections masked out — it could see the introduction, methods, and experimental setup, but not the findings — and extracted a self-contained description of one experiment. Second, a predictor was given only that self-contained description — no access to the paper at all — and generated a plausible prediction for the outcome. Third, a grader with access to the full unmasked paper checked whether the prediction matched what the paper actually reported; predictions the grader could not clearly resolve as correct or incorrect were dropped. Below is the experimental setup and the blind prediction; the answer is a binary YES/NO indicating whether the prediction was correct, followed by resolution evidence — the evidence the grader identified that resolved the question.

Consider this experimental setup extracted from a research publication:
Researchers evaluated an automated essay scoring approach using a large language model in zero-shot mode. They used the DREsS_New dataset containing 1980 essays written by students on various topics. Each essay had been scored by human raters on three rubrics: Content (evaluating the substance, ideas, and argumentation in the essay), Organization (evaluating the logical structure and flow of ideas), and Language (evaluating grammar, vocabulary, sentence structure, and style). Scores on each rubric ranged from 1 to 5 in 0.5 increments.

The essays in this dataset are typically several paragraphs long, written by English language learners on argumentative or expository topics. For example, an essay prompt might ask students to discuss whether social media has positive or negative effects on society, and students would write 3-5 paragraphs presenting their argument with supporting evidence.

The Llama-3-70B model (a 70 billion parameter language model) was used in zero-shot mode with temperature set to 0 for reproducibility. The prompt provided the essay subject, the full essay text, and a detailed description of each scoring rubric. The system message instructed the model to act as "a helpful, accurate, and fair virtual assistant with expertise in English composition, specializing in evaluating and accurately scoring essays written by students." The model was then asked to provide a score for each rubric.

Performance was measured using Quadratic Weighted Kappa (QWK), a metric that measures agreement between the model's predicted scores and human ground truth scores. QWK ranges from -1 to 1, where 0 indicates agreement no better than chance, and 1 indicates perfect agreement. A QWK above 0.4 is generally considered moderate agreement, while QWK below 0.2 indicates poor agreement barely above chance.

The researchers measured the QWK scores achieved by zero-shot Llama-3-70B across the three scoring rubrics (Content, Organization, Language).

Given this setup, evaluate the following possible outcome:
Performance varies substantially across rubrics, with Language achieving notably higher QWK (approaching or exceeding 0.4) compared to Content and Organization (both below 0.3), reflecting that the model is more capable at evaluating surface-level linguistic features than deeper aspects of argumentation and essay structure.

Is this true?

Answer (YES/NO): NO